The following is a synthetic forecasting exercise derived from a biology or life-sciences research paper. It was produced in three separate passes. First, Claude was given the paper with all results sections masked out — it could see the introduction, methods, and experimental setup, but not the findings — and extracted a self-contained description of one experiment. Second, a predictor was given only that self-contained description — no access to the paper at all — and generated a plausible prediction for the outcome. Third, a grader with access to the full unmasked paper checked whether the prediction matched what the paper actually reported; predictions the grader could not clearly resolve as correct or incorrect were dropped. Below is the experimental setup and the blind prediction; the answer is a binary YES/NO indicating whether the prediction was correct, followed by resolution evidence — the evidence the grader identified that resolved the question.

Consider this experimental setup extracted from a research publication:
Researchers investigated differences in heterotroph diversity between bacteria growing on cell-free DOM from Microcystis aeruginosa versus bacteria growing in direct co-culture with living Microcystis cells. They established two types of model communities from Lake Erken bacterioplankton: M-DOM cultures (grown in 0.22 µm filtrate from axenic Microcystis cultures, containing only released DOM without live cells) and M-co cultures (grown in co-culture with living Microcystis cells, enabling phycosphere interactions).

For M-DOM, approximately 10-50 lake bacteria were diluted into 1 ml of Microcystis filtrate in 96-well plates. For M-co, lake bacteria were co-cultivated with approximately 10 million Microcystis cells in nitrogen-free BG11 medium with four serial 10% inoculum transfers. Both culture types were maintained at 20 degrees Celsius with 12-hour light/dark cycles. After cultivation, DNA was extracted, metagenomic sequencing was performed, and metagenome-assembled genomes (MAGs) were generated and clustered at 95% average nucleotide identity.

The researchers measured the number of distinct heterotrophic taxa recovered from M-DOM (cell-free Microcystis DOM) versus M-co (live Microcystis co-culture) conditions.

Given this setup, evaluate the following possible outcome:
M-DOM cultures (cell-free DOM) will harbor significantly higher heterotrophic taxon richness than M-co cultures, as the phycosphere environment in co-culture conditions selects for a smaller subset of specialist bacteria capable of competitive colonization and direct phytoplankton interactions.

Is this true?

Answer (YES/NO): NO